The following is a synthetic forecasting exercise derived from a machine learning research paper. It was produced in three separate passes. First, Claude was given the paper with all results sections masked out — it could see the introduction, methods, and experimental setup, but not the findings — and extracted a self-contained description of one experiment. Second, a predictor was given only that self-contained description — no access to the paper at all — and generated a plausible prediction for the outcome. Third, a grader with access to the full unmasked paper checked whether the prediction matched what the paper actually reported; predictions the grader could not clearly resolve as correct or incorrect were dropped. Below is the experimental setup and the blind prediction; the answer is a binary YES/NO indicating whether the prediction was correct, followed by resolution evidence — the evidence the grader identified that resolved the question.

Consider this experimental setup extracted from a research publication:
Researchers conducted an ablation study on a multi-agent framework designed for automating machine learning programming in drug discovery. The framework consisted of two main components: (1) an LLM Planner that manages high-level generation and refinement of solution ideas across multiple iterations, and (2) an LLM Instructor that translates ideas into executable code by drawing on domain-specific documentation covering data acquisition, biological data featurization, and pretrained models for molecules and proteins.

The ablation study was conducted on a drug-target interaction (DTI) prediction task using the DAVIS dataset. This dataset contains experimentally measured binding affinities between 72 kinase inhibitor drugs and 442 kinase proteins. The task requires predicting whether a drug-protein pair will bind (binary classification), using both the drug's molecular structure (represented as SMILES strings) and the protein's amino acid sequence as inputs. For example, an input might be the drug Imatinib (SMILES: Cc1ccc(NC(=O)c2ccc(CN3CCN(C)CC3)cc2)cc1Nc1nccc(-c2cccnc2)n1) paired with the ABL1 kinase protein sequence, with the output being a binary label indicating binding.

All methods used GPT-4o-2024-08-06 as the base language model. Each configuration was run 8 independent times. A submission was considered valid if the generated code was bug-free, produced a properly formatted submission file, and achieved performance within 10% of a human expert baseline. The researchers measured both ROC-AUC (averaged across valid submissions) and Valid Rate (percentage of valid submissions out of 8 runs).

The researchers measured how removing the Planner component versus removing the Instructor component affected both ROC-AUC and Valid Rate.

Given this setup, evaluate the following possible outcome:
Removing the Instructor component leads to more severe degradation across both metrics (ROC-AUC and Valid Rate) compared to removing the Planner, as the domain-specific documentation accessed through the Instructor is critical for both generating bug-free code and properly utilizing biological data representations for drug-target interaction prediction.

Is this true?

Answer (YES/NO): YES